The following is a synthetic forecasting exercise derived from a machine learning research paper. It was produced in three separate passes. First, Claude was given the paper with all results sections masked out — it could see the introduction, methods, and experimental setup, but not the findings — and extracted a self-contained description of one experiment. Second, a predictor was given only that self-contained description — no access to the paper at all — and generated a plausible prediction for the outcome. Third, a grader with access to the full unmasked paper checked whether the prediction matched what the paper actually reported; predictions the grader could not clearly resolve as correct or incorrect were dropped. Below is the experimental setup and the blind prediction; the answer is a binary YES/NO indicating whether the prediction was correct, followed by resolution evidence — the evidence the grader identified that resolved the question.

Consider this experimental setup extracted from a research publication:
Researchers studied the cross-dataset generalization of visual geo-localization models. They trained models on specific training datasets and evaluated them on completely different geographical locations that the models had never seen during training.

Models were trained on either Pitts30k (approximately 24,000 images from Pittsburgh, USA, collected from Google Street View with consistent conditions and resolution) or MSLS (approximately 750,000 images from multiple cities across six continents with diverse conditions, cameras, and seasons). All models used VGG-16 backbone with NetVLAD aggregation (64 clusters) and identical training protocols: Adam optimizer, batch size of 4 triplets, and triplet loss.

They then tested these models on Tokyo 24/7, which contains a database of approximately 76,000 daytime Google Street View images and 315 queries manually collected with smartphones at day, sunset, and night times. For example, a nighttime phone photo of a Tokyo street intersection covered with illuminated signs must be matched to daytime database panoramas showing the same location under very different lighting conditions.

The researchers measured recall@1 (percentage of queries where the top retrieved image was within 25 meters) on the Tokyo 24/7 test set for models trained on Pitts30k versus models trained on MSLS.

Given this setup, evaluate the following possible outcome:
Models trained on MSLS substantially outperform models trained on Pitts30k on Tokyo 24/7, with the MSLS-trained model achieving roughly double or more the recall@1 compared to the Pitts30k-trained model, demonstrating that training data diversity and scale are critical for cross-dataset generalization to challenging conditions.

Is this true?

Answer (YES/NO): NO